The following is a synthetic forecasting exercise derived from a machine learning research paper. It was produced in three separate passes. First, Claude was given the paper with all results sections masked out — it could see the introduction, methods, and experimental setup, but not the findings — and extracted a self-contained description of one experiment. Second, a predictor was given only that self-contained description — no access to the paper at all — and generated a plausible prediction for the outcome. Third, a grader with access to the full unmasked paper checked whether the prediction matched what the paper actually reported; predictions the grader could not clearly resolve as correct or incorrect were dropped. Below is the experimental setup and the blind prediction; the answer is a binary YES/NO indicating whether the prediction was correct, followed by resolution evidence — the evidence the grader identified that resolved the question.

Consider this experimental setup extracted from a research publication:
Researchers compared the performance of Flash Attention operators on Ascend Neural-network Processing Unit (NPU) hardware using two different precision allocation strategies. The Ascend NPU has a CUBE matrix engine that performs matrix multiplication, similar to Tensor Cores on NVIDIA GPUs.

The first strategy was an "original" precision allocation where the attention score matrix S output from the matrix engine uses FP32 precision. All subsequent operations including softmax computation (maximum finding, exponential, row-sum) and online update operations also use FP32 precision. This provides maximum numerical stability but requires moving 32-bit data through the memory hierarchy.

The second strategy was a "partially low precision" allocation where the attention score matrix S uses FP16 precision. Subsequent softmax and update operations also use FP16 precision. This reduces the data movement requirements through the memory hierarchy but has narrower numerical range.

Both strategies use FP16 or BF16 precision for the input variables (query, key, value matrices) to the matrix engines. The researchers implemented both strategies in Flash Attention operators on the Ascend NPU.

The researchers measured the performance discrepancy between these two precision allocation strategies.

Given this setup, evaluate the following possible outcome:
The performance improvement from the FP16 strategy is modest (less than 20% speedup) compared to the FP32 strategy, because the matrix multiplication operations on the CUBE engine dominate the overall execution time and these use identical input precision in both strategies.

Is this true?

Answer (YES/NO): NO